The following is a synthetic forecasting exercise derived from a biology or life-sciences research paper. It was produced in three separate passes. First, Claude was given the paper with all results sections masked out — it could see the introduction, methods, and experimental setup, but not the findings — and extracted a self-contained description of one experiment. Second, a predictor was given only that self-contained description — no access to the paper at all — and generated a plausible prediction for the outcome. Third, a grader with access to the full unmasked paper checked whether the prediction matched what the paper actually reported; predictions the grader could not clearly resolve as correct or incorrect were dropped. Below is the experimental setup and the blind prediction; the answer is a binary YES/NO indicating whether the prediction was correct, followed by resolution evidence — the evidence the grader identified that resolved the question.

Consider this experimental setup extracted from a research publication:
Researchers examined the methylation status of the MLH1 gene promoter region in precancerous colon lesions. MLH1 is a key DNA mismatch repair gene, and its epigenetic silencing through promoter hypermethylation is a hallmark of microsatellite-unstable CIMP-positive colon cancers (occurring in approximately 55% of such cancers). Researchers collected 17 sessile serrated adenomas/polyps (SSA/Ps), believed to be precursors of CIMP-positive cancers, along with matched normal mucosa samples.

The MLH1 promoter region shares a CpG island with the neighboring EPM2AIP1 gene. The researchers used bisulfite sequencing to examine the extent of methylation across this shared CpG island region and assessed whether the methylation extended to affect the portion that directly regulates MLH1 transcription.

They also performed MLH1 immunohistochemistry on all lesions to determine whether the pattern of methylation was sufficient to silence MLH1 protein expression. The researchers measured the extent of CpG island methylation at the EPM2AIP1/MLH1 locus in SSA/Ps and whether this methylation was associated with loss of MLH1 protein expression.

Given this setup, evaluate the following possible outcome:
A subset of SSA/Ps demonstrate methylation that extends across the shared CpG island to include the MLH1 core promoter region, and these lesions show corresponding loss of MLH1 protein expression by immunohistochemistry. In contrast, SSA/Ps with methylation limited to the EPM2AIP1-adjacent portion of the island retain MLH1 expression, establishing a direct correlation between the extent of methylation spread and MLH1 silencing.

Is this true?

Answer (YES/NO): NO